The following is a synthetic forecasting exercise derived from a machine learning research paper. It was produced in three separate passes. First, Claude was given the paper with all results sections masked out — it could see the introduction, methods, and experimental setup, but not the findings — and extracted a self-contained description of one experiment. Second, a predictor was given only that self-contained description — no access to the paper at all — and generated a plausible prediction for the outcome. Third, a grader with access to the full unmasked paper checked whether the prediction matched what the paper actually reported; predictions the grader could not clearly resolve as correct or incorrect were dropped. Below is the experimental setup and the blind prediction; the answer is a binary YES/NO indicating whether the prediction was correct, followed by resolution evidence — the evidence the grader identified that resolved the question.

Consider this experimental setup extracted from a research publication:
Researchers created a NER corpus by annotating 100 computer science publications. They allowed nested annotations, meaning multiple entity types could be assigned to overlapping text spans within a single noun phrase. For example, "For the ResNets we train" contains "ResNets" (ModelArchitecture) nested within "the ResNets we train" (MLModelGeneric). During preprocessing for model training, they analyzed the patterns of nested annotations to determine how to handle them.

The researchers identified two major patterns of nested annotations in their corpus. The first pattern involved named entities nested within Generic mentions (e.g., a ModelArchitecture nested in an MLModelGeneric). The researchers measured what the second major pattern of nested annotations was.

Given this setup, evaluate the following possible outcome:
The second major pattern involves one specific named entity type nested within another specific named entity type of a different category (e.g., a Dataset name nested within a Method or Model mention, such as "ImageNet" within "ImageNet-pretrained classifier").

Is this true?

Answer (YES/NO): NO